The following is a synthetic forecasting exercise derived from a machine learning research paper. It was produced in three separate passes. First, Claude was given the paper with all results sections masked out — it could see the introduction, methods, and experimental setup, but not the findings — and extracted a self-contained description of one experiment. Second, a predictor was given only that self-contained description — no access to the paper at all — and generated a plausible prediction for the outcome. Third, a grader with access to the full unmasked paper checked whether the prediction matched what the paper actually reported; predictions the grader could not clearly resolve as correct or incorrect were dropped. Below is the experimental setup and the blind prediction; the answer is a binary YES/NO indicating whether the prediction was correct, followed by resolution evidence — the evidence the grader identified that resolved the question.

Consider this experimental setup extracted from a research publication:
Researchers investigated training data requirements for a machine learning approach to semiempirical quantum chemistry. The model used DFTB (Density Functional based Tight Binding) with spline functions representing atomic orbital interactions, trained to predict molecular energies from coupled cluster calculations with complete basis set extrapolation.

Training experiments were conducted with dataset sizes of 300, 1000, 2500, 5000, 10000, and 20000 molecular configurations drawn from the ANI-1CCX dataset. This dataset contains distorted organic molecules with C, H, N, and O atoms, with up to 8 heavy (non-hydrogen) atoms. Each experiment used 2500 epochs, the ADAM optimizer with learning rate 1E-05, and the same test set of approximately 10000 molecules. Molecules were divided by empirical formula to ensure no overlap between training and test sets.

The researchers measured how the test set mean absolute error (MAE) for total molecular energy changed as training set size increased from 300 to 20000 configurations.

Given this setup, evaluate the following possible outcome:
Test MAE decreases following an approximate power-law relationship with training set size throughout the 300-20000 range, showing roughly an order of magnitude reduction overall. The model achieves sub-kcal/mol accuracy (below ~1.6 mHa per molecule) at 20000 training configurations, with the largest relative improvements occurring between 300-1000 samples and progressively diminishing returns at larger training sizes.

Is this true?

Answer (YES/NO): NO